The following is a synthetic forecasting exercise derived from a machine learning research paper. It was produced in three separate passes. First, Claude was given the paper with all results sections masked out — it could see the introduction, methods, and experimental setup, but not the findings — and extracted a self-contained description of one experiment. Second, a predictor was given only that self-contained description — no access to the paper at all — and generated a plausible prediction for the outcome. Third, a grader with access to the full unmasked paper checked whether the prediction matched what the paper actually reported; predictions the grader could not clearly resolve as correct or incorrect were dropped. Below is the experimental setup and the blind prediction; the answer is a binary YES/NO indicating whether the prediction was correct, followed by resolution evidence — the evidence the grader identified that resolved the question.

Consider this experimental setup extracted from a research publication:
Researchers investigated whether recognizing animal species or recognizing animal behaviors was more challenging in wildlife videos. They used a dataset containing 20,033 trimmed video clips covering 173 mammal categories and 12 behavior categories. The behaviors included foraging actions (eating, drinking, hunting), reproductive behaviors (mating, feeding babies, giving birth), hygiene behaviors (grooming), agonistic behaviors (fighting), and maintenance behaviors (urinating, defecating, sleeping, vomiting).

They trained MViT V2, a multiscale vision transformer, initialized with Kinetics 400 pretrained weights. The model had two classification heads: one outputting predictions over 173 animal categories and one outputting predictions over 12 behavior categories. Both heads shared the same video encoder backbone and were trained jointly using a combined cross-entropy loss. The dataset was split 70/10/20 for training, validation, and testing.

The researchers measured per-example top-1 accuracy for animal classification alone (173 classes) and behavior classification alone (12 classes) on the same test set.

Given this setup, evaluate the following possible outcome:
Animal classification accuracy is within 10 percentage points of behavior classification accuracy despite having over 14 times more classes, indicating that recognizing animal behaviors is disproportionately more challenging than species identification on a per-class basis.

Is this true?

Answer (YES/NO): YES